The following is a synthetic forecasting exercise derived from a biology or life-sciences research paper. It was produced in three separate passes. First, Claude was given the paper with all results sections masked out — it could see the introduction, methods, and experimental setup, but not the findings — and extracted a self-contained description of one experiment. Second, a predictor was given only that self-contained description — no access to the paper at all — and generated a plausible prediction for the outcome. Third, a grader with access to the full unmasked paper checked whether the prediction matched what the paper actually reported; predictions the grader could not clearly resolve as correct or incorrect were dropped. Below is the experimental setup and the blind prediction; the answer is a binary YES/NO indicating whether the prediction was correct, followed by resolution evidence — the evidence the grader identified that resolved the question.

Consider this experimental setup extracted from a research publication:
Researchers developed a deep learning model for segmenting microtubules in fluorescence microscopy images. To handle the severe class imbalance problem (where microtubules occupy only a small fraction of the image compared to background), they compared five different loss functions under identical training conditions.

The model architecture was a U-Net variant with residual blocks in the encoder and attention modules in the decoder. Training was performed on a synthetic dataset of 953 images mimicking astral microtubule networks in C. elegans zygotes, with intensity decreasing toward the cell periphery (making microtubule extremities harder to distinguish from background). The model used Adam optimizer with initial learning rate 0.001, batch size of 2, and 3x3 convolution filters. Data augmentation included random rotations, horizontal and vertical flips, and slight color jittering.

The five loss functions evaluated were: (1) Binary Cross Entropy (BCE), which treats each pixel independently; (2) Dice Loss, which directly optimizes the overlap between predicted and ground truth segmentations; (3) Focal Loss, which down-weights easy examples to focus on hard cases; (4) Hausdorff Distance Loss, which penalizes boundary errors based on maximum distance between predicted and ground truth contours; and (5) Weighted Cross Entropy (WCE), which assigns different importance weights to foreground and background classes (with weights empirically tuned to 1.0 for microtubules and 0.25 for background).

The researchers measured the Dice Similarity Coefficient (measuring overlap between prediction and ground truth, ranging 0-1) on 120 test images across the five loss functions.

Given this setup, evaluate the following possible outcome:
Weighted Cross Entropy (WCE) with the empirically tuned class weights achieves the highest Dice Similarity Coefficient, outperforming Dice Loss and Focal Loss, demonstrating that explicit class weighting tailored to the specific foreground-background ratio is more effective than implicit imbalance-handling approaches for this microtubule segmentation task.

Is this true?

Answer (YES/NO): YES